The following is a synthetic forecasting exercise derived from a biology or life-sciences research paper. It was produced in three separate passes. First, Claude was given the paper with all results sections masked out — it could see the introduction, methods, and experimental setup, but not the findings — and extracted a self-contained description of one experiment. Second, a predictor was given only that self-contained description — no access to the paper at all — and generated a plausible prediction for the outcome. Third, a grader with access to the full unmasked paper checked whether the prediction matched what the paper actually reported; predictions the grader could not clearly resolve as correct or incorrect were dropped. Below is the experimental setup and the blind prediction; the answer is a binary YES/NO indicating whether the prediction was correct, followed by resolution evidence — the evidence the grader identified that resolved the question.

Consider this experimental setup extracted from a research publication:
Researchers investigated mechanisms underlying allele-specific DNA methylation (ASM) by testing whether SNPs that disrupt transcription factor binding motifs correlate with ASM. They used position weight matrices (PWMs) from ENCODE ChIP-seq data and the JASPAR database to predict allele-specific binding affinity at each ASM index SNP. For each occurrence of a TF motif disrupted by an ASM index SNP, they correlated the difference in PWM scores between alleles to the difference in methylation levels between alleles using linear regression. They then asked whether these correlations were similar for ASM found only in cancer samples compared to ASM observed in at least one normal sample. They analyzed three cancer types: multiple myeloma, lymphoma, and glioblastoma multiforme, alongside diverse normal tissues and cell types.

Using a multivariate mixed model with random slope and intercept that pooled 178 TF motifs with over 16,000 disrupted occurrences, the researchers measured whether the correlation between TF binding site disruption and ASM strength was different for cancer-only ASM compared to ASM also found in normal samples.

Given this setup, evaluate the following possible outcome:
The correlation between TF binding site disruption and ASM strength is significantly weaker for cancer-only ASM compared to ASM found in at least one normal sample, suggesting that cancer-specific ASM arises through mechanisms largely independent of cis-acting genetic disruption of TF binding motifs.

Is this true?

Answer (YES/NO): NO